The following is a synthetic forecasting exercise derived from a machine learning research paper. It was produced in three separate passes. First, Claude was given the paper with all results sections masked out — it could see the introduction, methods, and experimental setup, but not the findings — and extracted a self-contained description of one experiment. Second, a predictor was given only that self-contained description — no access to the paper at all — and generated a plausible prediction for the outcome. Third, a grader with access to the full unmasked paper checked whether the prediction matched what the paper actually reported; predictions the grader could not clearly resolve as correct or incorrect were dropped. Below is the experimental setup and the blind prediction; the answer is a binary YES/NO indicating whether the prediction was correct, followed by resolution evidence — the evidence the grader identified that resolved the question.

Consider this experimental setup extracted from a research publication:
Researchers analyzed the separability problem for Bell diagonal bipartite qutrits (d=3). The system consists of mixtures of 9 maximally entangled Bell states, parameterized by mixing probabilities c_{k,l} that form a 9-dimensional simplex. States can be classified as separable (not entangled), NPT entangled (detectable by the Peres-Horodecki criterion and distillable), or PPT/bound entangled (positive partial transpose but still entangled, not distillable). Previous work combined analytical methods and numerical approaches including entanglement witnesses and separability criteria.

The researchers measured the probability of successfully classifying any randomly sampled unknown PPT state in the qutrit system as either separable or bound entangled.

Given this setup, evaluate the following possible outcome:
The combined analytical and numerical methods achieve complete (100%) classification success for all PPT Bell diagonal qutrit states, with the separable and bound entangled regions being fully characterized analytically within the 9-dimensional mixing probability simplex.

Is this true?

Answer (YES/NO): NO